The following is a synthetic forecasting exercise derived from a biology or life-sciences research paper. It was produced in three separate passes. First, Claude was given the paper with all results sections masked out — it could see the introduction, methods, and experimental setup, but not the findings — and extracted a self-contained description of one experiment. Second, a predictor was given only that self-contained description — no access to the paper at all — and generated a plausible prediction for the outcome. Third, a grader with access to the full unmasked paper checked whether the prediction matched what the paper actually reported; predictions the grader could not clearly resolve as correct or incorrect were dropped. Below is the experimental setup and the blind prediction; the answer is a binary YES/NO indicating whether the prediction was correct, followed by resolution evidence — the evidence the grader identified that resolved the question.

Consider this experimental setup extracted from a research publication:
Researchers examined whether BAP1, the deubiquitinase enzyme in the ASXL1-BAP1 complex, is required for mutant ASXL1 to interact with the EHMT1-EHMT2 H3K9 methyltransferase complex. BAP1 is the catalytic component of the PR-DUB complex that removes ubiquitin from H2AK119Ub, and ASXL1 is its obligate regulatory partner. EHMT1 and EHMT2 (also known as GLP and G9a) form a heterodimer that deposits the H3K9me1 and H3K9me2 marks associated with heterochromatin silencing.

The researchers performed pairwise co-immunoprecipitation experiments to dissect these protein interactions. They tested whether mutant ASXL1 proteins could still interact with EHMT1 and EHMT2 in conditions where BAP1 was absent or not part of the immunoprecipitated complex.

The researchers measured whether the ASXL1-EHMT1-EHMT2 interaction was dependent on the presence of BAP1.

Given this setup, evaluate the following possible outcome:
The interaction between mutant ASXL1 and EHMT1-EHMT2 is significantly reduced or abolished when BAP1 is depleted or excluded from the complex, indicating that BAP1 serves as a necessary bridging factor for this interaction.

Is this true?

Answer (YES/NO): NO